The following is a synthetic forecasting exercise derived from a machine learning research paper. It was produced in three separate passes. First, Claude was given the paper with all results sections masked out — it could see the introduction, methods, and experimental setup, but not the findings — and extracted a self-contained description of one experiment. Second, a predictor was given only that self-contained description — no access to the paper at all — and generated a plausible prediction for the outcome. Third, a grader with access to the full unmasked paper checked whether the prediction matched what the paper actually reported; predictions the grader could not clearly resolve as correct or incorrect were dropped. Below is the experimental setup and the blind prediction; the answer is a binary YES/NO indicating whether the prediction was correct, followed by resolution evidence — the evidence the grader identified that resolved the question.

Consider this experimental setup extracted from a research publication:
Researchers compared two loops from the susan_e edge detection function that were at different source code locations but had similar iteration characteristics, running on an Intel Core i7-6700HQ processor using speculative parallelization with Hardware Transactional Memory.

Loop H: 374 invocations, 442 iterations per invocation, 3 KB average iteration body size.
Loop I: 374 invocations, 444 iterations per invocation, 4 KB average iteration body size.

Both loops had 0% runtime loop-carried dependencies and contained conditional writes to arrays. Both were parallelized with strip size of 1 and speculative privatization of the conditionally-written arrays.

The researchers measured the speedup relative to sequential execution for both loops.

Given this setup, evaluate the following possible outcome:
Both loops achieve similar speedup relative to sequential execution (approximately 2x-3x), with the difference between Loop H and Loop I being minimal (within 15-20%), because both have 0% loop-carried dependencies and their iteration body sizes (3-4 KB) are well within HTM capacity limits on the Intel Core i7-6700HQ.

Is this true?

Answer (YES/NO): NO